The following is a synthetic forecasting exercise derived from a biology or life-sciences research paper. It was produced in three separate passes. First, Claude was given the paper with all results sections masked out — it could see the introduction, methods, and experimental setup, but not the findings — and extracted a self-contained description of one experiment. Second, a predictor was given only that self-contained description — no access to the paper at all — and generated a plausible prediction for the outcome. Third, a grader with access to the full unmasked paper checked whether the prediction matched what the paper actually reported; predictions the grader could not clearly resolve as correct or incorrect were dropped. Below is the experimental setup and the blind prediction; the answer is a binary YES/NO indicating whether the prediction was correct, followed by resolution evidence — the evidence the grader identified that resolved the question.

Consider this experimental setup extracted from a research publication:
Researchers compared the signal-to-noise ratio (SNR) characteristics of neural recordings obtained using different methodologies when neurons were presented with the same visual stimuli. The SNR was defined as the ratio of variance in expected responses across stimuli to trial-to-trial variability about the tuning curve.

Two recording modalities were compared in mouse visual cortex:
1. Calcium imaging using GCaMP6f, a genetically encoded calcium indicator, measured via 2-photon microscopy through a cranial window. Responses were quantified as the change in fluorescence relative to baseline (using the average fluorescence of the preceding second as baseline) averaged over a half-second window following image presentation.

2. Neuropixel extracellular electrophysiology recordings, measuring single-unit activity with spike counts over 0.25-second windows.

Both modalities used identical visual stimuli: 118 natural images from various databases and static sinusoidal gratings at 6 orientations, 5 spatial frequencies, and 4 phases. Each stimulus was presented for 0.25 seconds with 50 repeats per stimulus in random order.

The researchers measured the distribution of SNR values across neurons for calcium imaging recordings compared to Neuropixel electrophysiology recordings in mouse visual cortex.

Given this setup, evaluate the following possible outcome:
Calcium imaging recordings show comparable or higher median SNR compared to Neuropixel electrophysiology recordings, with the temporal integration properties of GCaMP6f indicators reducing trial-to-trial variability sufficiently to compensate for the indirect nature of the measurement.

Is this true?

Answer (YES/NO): NO